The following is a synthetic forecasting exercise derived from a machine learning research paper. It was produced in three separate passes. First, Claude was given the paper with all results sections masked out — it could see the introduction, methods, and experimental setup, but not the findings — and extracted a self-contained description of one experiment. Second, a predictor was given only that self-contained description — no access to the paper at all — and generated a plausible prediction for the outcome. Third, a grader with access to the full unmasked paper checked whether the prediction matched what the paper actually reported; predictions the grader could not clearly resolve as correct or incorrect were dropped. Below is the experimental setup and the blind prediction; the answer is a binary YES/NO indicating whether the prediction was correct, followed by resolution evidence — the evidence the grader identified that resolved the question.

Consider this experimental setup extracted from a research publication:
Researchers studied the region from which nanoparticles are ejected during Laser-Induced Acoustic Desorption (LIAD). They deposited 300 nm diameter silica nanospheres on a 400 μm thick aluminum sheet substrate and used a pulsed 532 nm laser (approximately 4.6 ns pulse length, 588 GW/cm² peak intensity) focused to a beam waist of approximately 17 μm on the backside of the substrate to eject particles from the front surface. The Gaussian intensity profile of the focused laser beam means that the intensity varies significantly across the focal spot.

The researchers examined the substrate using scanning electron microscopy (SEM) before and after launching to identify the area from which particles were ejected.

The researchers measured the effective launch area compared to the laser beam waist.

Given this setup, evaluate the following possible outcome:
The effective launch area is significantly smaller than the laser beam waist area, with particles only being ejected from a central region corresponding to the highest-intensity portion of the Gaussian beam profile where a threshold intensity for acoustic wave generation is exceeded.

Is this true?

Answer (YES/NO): YES